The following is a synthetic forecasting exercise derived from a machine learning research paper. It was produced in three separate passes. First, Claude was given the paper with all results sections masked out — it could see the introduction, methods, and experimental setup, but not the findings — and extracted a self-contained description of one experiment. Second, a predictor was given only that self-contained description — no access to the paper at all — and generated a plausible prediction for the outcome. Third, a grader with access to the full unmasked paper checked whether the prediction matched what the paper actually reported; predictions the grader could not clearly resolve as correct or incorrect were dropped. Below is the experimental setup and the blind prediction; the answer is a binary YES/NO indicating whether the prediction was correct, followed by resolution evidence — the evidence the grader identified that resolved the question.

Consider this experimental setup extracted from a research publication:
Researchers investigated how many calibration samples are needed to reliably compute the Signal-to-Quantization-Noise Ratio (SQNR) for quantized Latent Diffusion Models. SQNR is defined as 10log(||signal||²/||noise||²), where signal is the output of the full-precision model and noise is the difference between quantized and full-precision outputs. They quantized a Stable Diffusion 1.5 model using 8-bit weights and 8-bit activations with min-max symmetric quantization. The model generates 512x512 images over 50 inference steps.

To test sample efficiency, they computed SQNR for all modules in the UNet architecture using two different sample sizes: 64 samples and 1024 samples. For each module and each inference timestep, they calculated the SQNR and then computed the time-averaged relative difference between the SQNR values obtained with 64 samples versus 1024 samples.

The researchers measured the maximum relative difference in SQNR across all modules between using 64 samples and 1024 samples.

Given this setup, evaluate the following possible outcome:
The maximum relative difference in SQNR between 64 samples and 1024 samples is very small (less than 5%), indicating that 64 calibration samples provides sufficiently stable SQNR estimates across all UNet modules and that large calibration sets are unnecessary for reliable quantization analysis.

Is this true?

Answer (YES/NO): YES